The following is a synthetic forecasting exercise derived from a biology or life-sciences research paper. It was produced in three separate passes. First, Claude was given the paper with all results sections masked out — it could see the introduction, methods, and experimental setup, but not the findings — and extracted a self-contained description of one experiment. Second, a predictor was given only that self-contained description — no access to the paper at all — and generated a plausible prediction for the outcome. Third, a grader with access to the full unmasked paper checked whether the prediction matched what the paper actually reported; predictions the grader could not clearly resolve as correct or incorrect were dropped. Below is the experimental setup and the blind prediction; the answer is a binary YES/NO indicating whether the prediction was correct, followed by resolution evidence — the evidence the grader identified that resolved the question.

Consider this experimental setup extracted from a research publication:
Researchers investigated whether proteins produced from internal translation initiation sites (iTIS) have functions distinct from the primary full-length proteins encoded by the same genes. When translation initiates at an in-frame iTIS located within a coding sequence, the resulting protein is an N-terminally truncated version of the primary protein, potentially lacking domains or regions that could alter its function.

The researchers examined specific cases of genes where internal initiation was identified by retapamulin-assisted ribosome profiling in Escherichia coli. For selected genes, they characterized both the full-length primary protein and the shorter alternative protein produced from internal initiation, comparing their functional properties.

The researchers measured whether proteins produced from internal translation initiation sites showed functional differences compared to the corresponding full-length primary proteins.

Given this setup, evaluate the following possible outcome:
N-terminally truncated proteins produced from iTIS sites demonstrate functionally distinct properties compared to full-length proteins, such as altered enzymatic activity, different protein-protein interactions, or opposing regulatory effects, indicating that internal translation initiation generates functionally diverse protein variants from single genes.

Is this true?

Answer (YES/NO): YES